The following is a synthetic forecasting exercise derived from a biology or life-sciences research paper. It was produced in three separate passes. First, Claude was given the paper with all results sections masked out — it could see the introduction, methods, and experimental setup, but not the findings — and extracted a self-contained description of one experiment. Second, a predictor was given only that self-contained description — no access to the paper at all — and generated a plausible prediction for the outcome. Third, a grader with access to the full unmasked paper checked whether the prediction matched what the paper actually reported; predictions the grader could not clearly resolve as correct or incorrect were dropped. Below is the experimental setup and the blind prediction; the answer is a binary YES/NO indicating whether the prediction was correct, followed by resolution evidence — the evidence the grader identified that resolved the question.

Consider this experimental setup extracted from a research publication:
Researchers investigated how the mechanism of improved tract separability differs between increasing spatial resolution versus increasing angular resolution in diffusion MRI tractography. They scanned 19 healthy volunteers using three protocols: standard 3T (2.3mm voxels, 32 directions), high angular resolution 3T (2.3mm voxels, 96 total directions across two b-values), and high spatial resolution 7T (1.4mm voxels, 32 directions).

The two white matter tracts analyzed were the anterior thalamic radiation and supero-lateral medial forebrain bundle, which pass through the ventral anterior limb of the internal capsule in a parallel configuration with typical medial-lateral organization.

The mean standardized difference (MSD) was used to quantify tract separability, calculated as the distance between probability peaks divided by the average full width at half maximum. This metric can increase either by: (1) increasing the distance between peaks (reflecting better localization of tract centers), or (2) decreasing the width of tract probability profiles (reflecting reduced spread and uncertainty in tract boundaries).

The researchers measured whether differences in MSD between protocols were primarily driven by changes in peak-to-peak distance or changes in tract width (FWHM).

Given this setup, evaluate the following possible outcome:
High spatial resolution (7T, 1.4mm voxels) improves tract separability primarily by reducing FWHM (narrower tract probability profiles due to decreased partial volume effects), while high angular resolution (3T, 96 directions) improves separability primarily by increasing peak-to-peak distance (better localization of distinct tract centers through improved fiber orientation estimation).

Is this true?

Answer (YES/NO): NO